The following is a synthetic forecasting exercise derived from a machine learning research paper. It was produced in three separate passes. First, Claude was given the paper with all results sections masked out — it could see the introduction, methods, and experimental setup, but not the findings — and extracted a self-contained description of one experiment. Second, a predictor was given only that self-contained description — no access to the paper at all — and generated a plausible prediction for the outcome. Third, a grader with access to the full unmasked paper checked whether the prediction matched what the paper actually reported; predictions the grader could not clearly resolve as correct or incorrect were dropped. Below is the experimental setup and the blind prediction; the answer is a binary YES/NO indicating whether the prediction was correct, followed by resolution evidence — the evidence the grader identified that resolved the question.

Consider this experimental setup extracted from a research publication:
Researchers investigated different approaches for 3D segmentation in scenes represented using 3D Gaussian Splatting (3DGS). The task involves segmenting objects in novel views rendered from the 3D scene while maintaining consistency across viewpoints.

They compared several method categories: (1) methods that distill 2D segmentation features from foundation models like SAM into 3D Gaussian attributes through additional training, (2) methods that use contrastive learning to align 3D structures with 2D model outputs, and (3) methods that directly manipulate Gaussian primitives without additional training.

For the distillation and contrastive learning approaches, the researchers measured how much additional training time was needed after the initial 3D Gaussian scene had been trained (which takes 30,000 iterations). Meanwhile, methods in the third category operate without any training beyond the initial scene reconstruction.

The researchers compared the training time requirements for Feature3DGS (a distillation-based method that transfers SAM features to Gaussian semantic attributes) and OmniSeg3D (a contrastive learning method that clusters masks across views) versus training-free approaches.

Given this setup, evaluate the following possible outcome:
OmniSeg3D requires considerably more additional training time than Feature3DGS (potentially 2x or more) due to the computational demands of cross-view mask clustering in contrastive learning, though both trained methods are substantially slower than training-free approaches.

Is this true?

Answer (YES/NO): NO